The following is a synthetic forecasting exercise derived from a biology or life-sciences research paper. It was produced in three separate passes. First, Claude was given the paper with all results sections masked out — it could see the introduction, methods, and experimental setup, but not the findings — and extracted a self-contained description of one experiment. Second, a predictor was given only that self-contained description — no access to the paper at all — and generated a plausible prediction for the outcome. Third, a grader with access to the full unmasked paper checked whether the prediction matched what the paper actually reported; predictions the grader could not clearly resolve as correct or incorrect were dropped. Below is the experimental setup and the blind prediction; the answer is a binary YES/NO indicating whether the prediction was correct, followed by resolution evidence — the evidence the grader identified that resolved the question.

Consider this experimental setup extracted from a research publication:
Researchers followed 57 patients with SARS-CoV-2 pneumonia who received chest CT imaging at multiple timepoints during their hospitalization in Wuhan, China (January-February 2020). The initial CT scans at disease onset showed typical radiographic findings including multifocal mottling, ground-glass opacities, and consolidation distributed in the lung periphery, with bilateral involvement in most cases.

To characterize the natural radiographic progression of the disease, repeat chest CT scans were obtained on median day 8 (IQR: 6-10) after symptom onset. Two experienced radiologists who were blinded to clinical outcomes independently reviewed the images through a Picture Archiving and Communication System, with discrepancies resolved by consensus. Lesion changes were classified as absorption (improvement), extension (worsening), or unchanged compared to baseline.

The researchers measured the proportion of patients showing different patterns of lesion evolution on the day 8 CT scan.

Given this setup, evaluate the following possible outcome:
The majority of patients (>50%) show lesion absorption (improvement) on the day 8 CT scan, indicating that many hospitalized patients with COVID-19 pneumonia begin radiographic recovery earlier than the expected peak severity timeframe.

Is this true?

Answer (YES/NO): YES